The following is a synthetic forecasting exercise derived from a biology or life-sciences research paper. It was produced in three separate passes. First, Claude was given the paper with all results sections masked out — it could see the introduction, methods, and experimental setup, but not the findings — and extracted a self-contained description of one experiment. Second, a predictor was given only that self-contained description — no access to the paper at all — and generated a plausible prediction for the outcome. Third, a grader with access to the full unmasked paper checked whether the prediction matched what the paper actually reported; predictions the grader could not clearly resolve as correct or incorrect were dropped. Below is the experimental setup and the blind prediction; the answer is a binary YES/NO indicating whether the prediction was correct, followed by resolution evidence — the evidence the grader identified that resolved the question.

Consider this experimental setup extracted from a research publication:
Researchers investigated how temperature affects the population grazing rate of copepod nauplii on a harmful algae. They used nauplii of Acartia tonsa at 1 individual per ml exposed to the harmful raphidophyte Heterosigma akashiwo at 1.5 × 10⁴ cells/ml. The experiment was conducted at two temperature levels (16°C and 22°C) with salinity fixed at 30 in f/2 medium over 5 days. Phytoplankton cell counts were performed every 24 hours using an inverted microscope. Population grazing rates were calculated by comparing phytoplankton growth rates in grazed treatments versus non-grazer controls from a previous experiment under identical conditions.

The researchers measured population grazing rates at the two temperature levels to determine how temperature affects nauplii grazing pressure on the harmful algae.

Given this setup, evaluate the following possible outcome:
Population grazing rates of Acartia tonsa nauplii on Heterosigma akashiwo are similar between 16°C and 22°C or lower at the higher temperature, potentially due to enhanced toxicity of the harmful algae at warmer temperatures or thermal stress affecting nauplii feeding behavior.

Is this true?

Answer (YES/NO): YES